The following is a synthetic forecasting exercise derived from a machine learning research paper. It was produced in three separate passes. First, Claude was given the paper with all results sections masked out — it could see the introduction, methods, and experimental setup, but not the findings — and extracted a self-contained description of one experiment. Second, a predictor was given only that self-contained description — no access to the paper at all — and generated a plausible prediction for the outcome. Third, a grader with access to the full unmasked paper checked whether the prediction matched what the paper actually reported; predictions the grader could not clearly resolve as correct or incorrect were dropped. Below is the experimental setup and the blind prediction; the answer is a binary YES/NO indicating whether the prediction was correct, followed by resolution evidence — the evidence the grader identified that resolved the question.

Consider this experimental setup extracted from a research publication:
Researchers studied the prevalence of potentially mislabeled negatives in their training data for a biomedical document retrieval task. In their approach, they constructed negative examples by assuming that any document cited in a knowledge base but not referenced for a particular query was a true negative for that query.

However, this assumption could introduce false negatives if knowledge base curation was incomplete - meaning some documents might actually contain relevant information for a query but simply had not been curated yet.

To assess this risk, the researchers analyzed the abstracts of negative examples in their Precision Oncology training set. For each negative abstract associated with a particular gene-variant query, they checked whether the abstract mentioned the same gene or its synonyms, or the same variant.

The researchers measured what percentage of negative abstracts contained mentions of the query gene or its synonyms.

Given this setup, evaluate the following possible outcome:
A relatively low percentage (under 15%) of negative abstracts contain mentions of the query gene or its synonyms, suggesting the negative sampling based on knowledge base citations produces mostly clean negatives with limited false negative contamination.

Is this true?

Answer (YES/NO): YES